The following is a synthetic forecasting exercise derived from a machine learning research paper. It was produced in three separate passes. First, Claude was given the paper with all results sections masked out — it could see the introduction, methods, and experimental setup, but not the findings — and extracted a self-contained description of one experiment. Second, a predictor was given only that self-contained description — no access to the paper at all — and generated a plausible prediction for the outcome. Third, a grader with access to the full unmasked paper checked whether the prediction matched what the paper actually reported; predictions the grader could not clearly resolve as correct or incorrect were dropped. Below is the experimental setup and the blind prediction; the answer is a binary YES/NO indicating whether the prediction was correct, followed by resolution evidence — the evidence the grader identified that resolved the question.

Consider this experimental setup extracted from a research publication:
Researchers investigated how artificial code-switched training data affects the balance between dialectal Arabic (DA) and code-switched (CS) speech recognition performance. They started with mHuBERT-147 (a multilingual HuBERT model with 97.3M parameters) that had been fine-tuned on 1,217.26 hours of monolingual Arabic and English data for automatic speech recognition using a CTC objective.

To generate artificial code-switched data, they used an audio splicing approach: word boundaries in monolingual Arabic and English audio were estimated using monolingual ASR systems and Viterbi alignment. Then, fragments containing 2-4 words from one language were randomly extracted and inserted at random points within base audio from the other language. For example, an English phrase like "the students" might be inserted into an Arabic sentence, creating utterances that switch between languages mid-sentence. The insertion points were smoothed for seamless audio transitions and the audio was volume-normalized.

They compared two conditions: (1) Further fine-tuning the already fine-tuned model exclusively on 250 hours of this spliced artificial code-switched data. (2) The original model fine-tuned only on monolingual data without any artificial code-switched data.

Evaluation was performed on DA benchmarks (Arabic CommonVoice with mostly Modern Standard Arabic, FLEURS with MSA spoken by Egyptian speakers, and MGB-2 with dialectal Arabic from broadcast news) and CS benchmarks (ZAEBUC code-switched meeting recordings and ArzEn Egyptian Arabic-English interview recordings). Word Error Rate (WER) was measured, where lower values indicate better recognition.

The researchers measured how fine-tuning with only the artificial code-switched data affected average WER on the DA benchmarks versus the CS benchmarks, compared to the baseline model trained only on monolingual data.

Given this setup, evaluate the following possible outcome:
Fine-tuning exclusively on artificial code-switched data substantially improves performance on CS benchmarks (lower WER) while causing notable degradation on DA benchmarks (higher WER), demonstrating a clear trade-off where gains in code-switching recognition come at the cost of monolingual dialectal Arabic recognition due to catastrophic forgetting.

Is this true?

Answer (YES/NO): YES